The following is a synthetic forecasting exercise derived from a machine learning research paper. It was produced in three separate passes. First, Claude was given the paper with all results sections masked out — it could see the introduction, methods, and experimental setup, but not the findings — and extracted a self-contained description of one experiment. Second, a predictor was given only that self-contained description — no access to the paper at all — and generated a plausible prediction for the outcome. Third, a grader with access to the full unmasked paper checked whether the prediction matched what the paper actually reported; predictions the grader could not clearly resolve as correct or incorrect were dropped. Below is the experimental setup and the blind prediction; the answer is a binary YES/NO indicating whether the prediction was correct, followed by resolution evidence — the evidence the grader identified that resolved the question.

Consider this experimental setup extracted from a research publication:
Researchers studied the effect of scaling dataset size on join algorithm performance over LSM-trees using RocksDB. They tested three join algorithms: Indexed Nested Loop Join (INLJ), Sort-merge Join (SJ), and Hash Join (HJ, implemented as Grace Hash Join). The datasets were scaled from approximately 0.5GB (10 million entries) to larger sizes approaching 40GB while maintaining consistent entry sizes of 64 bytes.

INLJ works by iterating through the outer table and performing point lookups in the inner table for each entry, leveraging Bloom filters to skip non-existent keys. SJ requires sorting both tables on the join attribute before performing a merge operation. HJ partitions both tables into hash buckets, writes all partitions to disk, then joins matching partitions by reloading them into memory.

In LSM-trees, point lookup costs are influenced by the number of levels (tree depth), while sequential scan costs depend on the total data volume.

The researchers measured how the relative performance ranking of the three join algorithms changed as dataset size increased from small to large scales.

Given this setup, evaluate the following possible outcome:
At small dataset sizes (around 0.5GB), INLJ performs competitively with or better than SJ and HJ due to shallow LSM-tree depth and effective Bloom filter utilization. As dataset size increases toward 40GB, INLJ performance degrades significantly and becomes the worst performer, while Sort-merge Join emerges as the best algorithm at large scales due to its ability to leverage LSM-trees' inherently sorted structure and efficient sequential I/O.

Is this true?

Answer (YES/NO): NO